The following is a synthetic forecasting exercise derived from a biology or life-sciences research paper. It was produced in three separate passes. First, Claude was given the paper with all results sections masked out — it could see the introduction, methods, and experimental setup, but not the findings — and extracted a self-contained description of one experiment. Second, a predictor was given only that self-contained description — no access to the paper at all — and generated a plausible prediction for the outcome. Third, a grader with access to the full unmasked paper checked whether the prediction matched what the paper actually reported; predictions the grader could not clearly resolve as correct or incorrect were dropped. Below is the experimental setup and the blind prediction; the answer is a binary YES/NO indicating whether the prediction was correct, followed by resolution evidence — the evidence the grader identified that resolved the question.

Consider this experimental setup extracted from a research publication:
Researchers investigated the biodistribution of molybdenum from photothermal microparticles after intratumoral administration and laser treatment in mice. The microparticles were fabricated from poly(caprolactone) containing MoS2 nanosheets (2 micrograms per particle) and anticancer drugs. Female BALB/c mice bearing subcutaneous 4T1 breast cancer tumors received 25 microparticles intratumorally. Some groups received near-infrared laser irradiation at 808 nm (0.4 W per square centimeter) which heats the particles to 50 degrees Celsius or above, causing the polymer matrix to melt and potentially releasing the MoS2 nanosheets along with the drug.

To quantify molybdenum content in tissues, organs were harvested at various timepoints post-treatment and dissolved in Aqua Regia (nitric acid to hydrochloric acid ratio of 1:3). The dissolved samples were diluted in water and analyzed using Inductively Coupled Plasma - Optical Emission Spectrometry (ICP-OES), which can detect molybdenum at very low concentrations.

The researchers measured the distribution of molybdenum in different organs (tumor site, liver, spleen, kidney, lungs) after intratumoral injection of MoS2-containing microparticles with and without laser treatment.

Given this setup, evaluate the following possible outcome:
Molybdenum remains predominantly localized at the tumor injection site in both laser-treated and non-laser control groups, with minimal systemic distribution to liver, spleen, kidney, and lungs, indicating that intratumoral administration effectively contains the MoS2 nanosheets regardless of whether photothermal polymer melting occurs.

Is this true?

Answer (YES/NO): NO